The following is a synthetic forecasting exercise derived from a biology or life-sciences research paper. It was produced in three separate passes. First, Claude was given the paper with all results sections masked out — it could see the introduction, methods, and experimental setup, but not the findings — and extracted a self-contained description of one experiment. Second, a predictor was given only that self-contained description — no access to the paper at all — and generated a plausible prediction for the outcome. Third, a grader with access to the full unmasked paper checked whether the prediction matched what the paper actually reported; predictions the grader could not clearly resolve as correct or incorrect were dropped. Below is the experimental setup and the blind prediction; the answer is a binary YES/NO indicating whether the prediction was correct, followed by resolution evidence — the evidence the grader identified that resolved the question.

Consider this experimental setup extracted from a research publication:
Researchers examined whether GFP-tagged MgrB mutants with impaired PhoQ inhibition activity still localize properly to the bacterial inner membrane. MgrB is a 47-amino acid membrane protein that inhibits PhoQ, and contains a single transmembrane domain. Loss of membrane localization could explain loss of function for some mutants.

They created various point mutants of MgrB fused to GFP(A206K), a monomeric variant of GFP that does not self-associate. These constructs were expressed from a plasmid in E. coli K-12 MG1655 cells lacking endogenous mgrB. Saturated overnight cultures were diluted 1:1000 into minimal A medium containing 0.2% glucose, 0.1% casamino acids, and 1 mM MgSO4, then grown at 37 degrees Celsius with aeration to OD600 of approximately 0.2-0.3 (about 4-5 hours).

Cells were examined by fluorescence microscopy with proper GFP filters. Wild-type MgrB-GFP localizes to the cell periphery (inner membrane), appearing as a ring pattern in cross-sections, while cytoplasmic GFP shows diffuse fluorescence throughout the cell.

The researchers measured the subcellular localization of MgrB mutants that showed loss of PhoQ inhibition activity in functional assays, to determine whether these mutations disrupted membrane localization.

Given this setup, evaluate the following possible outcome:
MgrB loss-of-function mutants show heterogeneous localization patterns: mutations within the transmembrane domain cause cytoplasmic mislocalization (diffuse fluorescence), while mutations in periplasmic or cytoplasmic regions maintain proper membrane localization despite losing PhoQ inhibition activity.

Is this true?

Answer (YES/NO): NO